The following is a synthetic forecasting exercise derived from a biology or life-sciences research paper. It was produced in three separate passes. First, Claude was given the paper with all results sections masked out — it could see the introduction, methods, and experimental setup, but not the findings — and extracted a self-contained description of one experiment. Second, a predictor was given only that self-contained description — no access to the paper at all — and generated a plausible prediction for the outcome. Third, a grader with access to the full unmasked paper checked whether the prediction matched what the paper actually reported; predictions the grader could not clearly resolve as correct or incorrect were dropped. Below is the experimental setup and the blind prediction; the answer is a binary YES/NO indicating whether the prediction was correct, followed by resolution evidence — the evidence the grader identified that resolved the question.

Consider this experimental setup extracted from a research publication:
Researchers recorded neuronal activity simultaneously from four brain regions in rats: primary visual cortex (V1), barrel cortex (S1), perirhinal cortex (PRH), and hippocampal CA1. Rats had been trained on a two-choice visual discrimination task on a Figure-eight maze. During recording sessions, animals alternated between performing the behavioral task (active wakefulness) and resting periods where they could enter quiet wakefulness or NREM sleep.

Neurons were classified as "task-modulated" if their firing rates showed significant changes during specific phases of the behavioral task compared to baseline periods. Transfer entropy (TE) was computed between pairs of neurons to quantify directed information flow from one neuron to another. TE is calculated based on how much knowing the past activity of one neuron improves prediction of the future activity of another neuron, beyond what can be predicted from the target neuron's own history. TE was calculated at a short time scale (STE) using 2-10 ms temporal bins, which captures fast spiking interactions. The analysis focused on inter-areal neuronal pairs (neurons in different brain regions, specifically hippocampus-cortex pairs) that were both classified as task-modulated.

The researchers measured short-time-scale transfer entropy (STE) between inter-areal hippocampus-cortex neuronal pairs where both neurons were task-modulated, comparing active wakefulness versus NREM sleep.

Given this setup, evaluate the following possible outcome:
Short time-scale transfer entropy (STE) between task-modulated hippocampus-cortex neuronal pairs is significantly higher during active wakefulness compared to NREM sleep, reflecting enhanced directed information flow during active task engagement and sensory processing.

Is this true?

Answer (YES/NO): NO